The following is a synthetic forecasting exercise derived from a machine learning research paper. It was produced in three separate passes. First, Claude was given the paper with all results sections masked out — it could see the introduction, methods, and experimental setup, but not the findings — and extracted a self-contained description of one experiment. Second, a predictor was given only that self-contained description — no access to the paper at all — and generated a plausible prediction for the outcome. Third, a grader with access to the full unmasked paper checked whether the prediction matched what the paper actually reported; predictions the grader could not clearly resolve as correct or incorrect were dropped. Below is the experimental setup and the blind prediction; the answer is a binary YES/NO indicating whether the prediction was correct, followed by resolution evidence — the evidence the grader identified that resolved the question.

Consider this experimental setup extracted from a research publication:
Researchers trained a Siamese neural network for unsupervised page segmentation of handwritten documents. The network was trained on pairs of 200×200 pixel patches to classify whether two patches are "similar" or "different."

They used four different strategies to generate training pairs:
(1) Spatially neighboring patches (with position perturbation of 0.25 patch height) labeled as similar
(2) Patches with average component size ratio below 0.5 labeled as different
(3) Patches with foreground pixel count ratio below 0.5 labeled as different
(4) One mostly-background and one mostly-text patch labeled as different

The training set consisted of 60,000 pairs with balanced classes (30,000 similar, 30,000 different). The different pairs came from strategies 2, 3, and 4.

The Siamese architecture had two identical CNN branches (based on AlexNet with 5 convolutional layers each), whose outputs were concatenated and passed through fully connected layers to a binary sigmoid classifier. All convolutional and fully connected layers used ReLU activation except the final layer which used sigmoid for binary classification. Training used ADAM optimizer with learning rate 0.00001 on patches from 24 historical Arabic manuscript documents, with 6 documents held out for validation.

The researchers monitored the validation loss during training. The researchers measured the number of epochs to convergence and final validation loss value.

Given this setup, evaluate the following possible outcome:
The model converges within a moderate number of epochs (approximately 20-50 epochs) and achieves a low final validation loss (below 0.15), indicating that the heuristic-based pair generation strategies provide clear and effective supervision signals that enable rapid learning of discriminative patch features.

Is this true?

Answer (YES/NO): NO